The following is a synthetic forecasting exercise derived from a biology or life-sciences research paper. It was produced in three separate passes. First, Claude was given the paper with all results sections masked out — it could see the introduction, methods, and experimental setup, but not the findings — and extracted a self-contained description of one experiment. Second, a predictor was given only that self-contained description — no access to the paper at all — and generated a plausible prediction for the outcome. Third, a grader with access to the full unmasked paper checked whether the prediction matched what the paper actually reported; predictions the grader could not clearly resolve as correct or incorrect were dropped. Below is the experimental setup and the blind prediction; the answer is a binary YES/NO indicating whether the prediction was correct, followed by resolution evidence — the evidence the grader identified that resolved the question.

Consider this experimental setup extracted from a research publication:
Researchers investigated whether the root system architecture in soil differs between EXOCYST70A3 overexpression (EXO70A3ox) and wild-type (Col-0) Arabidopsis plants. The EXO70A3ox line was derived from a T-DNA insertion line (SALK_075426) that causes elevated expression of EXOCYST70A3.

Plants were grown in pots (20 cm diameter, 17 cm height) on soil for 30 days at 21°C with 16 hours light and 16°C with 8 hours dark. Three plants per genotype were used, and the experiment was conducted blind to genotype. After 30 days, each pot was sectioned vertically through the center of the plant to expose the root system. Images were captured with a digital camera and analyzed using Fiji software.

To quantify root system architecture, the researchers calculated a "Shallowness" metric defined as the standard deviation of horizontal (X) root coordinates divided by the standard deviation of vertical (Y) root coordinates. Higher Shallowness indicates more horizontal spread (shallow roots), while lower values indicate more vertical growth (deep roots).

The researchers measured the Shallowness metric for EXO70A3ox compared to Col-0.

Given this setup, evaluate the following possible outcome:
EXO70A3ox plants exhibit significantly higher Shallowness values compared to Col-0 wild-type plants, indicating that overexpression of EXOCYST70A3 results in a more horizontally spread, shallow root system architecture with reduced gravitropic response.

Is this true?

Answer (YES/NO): NO